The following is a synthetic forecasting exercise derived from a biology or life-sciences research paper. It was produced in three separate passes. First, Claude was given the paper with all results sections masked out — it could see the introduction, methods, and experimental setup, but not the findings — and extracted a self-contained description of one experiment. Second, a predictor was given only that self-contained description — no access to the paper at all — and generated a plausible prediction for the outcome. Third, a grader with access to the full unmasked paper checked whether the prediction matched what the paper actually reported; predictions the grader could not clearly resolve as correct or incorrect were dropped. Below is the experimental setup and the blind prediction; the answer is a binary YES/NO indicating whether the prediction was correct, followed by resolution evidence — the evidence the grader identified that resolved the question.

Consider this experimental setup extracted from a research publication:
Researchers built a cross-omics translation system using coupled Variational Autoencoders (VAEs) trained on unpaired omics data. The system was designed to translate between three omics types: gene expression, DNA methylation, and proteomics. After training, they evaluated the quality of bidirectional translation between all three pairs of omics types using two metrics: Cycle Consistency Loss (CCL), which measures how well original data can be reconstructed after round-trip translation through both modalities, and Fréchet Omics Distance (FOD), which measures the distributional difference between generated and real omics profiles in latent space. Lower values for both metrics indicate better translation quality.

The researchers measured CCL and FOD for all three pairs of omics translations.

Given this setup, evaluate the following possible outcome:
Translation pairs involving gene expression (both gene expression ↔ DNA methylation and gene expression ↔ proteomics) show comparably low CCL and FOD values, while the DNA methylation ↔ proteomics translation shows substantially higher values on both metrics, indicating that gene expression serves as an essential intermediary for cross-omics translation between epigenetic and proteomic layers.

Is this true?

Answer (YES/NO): NO